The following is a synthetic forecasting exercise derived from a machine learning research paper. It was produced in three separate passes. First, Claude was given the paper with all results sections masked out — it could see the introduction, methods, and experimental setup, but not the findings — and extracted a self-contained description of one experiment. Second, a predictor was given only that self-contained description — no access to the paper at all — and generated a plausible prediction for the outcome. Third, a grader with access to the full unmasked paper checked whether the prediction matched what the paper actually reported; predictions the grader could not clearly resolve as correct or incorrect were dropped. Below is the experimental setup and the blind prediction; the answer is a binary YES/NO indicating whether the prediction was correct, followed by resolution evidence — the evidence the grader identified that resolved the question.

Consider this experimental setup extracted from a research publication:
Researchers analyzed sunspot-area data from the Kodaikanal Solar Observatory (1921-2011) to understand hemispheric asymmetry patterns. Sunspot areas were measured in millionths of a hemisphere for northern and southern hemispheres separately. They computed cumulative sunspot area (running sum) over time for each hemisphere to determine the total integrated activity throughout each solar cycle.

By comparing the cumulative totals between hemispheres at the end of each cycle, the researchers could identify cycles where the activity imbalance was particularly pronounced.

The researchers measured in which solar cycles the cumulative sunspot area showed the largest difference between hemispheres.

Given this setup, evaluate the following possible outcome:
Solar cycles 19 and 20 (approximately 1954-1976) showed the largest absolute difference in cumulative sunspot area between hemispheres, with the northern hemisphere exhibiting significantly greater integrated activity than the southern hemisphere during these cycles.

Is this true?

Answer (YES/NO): YES